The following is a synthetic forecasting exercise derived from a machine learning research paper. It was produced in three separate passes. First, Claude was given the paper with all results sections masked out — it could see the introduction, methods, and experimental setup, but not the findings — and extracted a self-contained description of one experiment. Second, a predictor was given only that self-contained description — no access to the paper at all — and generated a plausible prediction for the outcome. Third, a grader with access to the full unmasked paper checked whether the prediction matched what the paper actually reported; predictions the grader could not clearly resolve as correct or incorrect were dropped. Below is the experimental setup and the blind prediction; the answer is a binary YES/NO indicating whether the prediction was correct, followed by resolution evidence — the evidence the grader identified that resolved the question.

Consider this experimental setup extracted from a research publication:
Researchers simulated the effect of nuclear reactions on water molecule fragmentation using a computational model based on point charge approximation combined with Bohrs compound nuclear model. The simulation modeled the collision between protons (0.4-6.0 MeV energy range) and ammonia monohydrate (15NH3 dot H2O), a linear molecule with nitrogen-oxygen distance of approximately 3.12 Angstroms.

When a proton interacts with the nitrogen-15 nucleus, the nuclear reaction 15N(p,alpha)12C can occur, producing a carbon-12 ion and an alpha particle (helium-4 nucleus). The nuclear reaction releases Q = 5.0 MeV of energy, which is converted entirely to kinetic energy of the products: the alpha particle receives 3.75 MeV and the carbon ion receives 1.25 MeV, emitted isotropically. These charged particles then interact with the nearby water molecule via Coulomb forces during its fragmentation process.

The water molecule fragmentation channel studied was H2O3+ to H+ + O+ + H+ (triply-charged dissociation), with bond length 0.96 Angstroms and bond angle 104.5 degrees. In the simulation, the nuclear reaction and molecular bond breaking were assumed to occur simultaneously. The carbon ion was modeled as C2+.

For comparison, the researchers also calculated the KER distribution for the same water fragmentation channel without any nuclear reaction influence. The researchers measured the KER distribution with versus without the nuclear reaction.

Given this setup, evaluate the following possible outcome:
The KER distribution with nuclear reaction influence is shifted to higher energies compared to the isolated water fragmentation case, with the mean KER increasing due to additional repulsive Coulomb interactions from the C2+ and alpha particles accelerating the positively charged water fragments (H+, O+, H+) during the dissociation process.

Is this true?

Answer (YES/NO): NO